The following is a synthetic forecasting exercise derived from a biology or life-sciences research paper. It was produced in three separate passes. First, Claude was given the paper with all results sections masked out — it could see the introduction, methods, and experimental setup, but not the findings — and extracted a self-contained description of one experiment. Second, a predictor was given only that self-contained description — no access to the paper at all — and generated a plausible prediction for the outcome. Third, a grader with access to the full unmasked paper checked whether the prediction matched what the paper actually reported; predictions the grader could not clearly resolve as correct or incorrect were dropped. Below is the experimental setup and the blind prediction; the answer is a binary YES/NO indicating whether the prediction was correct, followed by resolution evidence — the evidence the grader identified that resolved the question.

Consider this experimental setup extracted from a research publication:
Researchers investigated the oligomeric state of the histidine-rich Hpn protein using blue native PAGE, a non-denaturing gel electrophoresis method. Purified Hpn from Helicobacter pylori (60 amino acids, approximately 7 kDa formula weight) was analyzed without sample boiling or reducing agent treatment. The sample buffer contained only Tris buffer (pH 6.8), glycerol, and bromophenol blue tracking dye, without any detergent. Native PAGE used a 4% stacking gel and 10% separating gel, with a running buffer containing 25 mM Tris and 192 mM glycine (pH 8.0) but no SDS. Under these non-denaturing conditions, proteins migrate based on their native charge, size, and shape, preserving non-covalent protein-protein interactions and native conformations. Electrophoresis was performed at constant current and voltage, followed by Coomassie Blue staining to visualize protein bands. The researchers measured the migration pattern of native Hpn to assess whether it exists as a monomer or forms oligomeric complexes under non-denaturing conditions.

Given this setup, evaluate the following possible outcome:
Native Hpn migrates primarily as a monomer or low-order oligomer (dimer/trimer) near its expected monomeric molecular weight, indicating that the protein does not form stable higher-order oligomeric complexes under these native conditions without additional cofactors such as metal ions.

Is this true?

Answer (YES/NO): NO